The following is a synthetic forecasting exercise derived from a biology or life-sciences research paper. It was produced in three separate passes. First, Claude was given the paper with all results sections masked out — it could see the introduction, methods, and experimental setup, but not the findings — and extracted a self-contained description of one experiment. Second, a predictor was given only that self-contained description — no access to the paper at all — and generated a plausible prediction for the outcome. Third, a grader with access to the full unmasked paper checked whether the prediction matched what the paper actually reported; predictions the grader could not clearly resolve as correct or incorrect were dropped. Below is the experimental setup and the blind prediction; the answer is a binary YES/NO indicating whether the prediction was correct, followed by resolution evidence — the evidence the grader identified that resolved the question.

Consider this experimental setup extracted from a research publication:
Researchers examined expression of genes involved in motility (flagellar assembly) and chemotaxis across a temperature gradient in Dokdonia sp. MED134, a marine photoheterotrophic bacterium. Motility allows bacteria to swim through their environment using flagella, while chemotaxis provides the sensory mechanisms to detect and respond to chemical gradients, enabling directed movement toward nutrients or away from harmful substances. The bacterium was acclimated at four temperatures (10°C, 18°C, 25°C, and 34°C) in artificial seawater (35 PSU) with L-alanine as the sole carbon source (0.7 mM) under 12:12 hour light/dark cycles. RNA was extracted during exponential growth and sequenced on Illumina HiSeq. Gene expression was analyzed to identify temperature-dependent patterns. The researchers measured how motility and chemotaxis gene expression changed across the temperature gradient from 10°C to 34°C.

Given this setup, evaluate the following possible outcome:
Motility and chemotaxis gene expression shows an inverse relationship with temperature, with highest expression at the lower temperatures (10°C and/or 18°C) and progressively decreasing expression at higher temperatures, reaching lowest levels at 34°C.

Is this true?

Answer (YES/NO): NO